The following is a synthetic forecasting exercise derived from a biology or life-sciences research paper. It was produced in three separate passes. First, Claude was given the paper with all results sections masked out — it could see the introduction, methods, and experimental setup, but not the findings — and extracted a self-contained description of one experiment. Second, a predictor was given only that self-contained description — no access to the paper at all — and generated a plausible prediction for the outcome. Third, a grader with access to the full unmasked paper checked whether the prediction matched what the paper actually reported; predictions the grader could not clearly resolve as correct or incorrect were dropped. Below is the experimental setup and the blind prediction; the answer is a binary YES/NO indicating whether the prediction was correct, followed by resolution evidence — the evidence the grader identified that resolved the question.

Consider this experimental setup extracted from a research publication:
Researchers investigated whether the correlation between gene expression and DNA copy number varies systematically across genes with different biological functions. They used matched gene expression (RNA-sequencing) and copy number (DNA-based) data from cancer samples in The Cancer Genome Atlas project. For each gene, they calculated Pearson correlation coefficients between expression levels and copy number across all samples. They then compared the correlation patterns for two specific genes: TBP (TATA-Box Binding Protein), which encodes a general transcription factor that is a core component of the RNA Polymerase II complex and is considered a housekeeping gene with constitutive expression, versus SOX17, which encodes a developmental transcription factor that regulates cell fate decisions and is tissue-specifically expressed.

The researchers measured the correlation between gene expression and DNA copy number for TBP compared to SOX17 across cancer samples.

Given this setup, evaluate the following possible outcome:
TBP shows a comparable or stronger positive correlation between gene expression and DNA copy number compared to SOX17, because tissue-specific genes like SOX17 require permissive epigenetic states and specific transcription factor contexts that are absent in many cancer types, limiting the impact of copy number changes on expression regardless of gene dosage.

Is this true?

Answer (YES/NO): YES